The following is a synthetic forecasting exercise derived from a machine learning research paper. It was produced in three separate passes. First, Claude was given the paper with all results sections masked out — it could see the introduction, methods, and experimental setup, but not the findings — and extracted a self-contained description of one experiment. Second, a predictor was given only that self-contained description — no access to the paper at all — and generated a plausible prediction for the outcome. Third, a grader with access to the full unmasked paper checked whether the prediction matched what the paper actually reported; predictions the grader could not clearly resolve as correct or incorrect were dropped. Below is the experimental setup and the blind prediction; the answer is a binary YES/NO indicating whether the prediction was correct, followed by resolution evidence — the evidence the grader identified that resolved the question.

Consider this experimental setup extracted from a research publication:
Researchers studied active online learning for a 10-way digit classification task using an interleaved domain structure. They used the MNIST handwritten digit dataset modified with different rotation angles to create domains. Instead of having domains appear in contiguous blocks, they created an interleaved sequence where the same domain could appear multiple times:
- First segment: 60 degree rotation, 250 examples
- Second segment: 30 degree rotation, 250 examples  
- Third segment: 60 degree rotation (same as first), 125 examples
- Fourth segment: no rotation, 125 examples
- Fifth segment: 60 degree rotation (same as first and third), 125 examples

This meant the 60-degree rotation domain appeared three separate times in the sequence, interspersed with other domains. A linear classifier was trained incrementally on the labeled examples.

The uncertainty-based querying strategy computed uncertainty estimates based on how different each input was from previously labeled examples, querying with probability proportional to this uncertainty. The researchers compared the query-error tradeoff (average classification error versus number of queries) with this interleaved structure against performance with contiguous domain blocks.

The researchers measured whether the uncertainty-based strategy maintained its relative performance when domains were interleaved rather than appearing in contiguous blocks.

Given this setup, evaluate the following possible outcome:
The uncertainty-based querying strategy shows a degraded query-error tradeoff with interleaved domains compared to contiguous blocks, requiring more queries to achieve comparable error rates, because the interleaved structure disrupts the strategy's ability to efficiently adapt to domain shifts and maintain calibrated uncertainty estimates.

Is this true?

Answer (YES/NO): NO